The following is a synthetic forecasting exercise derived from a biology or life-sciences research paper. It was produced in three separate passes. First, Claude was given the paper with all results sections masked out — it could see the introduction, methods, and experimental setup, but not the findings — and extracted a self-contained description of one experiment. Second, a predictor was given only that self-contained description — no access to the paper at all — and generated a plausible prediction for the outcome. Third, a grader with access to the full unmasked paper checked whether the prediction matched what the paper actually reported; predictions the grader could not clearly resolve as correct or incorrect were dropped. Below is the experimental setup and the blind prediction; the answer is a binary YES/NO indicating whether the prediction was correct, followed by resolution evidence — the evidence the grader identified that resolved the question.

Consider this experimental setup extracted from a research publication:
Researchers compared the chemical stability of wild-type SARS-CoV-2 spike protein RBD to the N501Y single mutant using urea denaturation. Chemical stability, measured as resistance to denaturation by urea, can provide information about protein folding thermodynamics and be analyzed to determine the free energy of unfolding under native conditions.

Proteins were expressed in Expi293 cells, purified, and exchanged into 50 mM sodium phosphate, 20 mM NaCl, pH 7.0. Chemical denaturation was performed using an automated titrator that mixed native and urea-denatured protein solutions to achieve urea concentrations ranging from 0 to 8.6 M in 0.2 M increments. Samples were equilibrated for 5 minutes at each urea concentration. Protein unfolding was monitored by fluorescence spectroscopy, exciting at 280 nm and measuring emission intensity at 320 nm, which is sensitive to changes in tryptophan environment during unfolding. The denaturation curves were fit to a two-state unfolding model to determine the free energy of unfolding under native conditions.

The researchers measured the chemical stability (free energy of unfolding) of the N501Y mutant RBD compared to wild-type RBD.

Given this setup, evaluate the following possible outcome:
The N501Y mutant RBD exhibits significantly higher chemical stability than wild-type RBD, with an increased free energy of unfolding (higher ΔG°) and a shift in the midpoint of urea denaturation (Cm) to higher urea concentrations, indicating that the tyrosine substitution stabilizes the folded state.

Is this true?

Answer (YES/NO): NO